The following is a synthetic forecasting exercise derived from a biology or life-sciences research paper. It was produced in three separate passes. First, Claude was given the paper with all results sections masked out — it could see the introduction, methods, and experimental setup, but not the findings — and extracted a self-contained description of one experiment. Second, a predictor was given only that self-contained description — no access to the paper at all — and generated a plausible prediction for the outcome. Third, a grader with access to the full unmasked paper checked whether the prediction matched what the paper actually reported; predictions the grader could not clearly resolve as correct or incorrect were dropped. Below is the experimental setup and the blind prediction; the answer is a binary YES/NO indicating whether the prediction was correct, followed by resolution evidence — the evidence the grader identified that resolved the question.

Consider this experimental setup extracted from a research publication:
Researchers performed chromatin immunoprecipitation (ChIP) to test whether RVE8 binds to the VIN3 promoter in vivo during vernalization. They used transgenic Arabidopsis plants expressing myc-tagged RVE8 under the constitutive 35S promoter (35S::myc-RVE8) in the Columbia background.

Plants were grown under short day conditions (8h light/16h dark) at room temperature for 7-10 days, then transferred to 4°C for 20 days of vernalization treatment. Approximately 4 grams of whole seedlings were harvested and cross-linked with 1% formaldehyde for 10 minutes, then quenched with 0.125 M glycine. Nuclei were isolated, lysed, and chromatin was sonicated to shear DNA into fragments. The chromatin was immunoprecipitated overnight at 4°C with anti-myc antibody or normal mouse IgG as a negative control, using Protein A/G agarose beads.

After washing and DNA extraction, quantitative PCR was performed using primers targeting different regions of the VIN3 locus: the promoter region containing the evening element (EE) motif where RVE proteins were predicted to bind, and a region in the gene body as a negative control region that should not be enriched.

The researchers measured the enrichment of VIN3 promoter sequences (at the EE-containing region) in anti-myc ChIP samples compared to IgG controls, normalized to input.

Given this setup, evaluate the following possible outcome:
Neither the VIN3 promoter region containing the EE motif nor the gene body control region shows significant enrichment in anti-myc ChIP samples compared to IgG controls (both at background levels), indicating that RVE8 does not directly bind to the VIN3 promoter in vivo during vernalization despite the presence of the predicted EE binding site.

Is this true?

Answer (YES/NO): NO